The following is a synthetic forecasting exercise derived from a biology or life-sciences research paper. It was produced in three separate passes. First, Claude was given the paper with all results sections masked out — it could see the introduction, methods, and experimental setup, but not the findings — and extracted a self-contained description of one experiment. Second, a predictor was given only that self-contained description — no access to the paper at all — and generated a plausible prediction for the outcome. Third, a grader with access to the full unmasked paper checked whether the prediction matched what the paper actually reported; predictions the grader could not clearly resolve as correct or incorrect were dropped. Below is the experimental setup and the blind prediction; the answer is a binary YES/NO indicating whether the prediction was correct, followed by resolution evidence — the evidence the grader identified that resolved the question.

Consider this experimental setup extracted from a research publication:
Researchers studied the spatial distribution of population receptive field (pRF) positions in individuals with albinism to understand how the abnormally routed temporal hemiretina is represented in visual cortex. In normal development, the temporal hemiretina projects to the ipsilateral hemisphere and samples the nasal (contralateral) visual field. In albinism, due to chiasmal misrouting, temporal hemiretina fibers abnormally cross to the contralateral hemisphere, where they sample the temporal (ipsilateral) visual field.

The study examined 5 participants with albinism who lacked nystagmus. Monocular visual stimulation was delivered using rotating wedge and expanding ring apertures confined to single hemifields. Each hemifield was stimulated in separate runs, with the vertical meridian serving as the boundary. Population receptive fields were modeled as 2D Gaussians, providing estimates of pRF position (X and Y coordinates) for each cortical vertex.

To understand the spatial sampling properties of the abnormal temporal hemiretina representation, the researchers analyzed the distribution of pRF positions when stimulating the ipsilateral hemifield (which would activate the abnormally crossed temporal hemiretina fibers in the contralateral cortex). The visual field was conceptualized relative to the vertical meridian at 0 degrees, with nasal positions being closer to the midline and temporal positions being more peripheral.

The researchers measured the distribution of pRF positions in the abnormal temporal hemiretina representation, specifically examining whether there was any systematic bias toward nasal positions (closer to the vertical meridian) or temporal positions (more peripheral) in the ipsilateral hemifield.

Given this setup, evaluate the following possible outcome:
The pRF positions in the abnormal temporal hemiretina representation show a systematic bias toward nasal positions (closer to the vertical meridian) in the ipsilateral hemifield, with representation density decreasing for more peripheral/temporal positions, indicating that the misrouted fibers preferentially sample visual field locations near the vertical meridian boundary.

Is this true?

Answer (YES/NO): YES